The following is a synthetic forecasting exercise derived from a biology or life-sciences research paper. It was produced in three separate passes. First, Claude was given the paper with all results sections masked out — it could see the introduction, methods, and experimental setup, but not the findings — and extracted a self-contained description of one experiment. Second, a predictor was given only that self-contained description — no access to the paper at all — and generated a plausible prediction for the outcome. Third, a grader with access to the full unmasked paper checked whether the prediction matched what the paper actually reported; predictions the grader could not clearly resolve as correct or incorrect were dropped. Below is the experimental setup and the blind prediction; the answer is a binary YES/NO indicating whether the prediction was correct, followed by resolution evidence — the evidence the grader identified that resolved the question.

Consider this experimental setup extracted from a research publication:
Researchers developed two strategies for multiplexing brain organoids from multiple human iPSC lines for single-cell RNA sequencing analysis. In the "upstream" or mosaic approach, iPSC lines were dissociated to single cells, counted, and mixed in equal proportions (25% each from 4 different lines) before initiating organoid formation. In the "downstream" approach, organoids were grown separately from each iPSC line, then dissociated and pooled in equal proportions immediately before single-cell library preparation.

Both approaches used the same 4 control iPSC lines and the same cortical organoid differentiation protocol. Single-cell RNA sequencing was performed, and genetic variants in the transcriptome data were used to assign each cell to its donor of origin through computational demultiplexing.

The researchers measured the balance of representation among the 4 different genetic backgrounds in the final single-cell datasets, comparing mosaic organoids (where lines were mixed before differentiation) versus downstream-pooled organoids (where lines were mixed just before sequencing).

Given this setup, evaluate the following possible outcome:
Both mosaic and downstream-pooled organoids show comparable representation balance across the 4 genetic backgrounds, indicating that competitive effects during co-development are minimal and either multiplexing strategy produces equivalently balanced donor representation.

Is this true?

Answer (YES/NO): NO